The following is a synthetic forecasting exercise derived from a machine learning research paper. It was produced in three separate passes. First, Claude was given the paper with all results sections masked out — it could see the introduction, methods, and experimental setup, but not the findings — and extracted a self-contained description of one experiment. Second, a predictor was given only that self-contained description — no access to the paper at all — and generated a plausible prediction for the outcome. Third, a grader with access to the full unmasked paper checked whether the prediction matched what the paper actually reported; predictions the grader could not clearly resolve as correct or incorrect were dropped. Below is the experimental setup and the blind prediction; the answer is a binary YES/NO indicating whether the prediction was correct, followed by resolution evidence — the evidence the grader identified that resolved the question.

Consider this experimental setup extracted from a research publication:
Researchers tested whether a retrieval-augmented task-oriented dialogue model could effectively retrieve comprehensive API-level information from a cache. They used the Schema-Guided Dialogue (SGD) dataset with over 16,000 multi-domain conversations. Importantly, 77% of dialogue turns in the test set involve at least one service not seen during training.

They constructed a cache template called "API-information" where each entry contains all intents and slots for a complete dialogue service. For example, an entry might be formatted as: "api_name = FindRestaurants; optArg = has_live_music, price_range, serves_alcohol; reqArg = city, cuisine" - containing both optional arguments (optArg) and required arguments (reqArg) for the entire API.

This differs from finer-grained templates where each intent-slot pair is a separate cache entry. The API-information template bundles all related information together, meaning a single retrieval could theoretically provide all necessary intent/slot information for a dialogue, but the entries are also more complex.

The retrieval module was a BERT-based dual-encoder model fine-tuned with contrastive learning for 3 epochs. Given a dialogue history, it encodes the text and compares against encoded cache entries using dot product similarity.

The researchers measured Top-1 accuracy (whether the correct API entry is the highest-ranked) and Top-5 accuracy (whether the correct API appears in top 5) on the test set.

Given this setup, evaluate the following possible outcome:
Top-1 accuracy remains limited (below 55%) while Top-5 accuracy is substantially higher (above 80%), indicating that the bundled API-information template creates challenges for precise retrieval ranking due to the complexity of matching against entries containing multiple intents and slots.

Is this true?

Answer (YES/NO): NO